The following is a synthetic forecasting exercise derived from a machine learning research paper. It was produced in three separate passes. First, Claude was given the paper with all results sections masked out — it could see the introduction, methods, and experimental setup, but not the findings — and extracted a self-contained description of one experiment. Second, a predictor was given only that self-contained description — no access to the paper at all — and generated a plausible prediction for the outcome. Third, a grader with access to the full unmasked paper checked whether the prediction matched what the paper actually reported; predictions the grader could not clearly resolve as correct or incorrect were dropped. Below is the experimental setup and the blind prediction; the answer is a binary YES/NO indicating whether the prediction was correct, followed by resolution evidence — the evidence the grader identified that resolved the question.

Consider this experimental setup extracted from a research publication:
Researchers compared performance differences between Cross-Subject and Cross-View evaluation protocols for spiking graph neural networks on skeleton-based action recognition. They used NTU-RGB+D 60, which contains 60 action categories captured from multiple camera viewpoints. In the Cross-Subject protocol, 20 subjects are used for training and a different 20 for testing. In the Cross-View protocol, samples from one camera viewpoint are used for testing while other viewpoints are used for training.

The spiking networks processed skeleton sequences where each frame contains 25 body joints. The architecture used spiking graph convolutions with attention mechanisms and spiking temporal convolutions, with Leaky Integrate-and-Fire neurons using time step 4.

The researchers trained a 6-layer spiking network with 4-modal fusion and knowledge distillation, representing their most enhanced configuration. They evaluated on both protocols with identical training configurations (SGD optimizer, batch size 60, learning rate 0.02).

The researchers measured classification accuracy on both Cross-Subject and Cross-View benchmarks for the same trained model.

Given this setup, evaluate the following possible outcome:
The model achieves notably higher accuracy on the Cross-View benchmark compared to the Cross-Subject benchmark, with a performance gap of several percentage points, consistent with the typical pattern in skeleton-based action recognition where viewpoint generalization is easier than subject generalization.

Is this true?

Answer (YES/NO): YES